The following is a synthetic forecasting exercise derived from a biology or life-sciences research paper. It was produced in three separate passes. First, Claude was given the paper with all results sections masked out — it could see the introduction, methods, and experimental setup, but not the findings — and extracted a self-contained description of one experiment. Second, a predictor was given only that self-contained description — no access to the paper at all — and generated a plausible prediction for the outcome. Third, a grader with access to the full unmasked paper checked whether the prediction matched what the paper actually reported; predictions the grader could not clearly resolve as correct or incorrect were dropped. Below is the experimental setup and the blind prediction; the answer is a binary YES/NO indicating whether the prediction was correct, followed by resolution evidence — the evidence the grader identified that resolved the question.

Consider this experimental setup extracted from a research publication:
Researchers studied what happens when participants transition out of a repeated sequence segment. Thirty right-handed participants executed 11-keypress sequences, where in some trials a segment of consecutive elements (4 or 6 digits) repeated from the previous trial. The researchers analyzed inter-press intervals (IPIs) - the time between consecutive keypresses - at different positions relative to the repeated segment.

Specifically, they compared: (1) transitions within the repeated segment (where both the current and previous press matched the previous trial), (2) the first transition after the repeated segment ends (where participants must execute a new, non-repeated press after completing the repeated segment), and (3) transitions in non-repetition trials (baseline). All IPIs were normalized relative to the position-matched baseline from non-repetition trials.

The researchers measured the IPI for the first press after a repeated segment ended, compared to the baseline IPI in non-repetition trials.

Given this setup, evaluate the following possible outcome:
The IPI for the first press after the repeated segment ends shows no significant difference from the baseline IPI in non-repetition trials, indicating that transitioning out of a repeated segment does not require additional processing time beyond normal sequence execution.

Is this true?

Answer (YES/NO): NO